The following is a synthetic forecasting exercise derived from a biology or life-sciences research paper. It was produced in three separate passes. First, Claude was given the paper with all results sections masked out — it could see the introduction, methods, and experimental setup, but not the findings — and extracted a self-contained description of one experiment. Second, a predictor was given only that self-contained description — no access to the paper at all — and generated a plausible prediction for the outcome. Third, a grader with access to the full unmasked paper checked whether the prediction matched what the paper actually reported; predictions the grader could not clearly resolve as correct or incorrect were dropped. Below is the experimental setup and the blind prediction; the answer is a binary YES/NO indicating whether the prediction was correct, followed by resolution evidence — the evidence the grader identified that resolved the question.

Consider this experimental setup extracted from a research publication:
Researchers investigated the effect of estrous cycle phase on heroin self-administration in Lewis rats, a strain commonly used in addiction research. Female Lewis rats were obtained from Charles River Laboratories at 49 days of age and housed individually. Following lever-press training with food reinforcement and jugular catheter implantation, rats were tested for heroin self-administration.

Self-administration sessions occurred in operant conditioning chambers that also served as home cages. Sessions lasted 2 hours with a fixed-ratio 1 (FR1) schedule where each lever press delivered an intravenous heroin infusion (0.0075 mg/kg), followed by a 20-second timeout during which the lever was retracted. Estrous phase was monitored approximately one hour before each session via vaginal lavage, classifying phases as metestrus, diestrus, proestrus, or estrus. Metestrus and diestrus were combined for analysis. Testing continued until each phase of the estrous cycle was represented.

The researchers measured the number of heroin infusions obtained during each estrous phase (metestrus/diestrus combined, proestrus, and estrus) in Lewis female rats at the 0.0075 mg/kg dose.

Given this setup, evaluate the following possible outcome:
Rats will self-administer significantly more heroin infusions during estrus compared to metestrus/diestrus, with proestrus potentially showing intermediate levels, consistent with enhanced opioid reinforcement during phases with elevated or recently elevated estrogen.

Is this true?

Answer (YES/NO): NO